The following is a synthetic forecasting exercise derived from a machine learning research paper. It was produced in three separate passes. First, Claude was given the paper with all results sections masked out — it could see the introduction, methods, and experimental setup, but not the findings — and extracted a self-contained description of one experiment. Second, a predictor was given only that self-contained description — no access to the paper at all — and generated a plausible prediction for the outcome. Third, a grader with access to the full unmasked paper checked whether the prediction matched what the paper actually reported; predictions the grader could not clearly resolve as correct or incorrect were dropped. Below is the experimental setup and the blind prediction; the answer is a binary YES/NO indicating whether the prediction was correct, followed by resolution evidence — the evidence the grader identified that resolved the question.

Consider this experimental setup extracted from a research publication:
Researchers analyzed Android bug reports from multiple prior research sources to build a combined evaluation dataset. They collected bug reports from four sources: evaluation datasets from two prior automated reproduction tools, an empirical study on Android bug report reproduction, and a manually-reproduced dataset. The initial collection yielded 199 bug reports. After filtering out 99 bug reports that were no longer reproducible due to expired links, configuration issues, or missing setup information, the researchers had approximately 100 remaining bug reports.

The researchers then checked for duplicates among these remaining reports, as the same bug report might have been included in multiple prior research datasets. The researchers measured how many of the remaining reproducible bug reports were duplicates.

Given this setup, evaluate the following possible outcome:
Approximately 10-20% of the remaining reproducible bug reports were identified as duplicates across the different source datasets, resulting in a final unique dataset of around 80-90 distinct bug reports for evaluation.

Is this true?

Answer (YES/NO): NO